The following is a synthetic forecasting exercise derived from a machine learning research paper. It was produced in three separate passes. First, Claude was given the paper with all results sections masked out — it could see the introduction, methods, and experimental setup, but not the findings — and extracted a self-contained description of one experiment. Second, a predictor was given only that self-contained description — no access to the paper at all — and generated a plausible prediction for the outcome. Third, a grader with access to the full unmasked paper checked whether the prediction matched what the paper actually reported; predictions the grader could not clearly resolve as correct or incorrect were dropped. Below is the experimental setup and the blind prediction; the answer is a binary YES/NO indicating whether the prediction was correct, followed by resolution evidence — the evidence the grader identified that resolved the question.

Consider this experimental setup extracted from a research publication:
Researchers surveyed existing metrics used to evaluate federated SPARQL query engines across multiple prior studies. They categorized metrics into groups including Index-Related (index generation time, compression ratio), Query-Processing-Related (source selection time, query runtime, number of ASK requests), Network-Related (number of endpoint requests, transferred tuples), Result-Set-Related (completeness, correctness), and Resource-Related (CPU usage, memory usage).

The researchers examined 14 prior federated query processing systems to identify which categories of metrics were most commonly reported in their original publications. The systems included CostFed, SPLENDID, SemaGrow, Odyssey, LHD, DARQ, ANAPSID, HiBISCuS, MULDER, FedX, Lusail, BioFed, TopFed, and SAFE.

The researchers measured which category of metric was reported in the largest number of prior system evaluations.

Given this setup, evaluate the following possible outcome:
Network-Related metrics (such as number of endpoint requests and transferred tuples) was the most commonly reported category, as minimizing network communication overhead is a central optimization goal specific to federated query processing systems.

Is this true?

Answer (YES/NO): NO